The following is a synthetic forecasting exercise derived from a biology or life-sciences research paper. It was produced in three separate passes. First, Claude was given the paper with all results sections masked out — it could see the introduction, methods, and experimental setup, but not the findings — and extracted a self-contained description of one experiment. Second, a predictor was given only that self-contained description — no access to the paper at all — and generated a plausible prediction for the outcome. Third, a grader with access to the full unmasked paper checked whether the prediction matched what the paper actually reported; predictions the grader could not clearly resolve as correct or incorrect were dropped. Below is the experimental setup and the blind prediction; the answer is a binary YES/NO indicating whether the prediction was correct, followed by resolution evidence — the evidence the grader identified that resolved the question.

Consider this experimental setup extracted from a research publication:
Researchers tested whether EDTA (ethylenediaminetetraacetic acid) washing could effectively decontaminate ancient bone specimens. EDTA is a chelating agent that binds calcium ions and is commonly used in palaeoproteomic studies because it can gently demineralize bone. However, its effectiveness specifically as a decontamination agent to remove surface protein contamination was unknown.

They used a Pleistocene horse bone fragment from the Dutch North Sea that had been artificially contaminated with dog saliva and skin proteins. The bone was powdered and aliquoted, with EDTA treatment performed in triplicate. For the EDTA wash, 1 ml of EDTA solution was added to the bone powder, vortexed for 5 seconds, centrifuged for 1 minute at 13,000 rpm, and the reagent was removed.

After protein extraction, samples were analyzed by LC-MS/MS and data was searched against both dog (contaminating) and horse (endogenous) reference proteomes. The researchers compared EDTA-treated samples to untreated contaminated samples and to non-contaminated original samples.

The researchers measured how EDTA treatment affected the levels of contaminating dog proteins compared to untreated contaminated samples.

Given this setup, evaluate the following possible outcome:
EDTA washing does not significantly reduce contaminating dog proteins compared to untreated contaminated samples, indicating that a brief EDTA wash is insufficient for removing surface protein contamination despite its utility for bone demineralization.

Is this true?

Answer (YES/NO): YES